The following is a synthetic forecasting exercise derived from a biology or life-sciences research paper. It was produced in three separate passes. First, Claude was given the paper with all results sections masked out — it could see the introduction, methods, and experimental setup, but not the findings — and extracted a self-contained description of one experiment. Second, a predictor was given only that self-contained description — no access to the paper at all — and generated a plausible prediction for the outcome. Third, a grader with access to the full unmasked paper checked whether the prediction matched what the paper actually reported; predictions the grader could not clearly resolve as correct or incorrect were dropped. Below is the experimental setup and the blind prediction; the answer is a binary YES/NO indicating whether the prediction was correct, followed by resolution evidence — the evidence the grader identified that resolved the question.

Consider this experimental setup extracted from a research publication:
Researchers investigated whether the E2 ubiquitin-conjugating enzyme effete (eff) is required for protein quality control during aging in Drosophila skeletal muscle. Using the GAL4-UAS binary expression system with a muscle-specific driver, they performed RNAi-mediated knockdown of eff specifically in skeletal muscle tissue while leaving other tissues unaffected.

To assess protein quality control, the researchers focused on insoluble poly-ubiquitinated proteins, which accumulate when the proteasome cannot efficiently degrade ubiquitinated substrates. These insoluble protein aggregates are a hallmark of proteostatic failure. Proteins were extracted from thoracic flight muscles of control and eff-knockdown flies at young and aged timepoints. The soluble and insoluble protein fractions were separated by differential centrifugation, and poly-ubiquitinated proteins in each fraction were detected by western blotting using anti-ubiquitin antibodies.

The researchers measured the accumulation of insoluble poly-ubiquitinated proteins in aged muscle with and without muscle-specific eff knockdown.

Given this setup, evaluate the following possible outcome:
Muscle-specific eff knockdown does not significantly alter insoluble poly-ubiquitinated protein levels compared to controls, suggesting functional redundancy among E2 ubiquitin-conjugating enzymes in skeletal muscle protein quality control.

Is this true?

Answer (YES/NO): NO